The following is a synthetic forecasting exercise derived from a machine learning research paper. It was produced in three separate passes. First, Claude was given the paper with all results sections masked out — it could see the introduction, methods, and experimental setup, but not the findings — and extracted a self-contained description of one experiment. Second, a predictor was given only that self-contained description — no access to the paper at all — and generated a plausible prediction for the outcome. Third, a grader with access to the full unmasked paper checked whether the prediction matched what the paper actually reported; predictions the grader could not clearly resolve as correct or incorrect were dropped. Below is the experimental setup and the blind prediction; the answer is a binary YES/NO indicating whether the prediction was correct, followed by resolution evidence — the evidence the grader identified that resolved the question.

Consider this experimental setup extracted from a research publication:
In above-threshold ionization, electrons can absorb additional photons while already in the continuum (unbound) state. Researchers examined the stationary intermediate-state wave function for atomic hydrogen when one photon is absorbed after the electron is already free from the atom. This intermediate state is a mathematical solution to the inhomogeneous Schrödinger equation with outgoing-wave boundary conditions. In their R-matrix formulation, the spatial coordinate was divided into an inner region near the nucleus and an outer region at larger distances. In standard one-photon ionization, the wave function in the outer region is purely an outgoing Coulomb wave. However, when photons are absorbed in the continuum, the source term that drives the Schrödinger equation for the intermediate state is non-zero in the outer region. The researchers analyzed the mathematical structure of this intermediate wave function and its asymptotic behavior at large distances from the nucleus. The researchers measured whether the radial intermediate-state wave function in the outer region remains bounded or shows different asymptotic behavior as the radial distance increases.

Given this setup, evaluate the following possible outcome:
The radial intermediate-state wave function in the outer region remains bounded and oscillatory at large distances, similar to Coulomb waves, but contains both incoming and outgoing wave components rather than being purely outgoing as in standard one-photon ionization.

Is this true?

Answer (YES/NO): NO